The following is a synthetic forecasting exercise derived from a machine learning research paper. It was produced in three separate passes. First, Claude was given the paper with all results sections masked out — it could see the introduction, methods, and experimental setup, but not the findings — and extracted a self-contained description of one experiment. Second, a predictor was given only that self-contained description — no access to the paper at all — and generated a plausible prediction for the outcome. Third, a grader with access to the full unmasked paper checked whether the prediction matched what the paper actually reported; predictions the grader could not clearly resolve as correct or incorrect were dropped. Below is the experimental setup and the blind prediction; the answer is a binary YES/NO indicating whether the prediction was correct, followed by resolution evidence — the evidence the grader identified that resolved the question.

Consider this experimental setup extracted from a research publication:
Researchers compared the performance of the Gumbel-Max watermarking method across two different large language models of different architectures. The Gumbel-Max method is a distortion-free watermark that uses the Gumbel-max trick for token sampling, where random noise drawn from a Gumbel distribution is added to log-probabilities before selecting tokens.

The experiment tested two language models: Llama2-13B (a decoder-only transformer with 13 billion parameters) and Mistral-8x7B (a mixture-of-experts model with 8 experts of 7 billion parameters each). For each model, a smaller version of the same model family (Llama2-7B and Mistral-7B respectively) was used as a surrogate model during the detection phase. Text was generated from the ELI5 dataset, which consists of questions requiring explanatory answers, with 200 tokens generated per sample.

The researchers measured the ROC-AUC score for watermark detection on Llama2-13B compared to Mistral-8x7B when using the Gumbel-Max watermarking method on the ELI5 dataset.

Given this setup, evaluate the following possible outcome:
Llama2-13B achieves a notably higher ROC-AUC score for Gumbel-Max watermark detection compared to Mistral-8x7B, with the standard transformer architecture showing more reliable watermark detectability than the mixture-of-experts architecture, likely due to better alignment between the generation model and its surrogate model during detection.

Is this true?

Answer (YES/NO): NO